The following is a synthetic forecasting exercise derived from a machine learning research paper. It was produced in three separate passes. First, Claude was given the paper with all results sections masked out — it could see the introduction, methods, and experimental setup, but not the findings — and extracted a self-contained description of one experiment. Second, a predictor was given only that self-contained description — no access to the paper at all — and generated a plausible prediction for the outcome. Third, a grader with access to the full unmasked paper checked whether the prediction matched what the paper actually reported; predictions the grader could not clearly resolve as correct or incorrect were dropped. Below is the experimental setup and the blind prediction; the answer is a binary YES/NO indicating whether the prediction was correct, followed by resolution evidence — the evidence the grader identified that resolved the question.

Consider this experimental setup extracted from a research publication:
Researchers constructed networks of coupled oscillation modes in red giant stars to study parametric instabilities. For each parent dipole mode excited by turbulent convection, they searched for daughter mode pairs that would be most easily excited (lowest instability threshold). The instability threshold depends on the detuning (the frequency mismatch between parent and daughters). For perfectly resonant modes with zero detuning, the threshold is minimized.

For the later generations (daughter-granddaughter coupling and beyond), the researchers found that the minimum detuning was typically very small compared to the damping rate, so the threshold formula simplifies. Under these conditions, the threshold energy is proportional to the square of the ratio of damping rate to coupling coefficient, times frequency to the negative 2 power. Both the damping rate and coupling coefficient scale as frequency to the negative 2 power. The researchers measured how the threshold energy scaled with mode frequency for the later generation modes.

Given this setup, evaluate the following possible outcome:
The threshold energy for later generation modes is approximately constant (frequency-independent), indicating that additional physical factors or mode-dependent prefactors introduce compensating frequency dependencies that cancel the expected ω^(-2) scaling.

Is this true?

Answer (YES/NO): NO